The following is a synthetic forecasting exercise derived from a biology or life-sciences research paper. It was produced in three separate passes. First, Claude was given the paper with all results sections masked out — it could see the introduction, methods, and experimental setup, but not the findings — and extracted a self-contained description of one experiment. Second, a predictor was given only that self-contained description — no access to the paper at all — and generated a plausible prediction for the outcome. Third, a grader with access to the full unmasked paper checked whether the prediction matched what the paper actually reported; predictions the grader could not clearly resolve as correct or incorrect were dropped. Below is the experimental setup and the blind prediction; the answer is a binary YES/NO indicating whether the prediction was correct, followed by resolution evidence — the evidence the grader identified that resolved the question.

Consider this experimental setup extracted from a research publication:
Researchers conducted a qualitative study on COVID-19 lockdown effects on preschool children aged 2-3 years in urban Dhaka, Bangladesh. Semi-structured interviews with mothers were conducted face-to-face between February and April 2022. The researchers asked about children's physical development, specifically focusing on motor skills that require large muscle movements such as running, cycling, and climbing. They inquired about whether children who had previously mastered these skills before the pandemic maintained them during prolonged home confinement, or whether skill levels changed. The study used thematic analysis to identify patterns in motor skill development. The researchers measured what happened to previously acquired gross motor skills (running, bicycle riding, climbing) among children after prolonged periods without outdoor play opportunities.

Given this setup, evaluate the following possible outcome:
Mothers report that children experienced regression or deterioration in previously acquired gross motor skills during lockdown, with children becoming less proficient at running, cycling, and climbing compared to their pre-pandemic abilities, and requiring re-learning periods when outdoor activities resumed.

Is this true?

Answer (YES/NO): YES